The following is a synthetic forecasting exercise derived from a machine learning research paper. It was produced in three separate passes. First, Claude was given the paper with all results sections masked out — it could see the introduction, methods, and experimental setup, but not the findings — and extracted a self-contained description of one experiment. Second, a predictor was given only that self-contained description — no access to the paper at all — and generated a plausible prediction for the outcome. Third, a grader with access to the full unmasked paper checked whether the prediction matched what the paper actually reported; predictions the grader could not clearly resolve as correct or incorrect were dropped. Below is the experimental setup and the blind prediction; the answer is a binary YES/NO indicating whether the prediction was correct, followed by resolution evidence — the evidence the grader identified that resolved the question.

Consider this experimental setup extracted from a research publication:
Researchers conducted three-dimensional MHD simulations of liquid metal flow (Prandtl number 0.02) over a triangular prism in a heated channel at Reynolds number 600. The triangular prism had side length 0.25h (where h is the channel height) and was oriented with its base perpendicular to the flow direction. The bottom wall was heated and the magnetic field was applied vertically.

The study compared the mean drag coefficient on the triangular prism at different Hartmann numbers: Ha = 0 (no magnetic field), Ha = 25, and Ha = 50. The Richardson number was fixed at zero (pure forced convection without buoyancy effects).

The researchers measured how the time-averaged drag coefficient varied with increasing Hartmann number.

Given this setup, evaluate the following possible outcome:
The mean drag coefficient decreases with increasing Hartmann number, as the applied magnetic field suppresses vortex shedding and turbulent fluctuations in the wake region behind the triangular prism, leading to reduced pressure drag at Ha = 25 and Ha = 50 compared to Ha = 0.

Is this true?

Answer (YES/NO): NO